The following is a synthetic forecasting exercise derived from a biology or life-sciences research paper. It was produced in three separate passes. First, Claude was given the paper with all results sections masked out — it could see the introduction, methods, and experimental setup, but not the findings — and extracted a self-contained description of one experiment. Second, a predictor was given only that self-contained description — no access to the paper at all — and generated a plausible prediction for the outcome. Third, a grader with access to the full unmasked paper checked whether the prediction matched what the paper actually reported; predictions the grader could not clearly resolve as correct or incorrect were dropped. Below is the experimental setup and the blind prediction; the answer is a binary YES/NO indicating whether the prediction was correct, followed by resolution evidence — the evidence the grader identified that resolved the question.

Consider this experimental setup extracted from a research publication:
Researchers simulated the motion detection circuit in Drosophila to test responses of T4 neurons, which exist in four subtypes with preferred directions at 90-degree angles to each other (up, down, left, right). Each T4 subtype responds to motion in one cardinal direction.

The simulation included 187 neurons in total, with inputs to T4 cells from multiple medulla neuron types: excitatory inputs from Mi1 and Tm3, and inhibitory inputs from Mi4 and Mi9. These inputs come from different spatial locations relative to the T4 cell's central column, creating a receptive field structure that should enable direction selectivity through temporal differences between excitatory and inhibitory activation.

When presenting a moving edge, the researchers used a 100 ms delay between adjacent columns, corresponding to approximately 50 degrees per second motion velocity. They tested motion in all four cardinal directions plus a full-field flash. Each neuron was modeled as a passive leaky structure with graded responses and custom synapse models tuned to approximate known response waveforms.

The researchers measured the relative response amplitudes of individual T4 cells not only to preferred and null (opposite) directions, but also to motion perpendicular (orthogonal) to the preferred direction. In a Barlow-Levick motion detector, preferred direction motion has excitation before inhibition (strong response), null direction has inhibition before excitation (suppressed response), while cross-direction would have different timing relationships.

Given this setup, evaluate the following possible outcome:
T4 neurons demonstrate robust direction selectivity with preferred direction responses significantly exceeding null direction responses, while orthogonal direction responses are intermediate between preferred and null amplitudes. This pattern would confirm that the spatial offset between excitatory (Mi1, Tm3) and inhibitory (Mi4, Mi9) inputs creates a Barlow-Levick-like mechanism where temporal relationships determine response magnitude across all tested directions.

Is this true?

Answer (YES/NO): YES